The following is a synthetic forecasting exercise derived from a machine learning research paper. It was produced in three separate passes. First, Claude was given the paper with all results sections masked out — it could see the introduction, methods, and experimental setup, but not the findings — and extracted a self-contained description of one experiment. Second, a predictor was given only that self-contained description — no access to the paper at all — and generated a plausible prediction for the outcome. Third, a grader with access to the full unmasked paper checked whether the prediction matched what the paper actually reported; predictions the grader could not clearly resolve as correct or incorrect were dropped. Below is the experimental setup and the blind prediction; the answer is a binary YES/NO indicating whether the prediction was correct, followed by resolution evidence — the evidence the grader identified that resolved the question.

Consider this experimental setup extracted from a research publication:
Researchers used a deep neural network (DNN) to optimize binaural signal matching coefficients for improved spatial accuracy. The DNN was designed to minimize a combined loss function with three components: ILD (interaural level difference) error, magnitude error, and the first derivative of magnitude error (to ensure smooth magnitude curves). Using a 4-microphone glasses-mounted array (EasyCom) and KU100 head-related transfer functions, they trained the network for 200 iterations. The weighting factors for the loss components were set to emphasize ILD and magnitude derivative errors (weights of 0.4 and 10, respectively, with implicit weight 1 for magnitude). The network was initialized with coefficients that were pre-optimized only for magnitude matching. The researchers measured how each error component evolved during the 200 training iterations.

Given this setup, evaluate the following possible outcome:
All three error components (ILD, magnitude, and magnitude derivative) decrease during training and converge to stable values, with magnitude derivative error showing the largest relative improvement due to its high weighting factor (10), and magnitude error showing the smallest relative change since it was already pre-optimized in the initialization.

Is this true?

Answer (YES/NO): NO